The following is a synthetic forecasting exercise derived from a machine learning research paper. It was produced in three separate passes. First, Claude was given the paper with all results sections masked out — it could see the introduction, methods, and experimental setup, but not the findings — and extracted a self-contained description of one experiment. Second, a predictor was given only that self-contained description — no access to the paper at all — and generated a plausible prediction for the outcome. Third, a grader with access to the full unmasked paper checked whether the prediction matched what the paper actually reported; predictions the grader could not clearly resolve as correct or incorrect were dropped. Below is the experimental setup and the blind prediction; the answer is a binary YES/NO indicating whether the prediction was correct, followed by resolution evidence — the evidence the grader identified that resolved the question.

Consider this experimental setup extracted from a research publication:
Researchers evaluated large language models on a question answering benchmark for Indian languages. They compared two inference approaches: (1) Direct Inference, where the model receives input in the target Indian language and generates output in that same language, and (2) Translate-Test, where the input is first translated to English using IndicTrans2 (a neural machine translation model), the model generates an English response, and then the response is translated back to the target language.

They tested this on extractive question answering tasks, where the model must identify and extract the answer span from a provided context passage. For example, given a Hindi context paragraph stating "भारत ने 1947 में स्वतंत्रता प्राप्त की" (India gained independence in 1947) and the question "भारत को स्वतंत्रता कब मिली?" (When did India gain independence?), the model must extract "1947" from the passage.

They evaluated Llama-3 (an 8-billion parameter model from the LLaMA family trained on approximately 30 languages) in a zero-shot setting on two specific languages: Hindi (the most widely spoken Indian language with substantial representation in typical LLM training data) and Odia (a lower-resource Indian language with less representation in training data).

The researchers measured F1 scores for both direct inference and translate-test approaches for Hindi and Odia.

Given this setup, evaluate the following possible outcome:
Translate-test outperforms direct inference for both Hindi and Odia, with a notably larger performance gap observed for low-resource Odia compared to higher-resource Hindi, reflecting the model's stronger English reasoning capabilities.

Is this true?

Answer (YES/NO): NO